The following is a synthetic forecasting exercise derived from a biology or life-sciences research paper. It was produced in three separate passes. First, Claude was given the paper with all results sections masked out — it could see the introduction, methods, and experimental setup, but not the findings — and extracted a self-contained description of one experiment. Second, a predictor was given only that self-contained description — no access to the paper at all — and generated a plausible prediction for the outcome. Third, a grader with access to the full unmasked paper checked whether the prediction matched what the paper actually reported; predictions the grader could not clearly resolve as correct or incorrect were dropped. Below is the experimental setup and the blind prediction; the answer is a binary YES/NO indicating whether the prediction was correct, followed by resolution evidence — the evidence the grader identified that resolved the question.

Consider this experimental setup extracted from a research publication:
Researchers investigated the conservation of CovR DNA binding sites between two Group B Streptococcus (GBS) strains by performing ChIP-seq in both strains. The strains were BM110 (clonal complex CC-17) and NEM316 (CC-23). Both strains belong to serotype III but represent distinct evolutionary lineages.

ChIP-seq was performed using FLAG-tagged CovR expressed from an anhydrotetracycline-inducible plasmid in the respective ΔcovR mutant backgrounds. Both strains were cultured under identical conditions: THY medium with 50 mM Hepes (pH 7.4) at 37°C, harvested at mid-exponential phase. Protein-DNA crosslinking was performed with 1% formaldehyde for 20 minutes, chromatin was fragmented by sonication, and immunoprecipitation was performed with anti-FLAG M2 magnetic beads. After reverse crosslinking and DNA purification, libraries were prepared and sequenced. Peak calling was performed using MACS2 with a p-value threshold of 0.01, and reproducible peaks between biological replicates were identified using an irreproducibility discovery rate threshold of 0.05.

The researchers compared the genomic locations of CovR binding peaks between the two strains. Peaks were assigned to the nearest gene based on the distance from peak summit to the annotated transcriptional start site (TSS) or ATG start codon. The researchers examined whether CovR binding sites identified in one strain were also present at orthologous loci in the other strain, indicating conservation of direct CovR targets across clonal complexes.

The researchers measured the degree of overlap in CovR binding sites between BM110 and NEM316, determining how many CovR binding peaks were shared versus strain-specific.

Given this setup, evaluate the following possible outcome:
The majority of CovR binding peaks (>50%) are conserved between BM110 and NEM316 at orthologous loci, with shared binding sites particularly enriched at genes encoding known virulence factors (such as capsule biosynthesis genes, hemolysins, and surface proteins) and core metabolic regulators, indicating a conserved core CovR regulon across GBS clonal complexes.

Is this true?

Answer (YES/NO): YES